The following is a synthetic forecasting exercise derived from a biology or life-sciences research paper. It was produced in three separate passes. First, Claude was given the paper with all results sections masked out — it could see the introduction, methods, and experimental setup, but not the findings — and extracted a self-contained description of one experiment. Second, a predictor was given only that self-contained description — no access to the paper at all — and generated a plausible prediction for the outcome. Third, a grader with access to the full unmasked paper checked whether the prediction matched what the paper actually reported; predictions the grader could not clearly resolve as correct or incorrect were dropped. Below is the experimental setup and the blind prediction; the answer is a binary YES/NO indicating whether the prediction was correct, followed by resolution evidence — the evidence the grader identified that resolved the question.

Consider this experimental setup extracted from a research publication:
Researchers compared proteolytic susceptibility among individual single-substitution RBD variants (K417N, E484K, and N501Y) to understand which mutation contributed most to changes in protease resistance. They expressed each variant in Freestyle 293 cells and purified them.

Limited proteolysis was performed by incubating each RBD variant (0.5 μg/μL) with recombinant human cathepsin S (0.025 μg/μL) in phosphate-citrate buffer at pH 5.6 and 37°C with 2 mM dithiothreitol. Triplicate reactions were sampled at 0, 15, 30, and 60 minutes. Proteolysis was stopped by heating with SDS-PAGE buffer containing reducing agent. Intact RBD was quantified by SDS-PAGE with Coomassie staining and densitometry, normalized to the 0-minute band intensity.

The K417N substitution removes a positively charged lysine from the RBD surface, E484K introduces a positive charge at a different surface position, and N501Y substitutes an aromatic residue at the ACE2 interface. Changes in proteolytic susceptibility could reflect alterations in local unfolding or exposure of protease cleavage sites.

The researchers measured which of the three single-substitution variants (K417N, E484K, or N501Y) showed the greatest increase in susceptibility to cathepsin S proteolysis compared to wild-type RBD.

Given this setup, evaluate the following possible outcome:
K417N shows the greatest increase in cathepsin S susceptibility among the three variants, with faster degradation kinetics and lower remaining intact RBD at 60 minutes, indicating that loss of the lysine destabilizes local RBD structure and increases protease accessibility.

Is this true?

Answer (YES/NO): NO